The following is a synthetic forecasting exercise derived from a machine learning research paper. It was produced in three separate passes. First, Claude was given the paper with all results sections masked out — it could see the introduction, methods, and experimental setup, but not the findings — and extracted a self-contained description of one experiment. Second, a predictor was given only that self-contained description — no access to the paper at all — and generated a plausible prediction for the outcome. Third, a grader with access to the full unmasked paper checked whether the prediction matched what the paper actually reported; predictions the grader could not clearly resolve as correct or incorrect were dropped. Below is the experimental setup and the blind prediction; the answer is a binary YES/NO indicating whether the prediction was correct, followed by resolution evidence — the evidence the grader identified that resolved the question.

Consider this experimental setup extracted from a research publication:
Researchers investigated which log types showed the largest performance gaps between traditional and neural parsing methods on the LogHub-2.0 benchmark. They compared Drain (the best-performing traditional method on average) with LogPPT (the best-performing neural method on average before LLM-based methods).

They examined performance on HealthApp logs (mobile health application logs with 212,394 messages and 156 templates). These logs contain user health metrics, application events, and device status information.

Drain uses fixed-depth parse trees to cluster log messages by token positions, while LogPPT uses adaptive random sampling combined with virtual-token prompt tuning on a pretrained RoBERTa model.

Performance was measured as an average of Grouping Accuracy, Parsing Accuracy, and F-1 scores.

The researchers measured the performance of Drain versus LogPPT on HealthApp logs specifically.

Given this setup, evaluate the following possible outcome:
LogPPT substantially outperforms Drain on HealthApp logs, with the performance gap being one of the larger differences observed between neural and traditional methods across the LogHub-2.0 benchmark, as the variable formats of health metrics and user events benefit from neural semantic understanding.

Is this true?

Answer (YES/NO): YES